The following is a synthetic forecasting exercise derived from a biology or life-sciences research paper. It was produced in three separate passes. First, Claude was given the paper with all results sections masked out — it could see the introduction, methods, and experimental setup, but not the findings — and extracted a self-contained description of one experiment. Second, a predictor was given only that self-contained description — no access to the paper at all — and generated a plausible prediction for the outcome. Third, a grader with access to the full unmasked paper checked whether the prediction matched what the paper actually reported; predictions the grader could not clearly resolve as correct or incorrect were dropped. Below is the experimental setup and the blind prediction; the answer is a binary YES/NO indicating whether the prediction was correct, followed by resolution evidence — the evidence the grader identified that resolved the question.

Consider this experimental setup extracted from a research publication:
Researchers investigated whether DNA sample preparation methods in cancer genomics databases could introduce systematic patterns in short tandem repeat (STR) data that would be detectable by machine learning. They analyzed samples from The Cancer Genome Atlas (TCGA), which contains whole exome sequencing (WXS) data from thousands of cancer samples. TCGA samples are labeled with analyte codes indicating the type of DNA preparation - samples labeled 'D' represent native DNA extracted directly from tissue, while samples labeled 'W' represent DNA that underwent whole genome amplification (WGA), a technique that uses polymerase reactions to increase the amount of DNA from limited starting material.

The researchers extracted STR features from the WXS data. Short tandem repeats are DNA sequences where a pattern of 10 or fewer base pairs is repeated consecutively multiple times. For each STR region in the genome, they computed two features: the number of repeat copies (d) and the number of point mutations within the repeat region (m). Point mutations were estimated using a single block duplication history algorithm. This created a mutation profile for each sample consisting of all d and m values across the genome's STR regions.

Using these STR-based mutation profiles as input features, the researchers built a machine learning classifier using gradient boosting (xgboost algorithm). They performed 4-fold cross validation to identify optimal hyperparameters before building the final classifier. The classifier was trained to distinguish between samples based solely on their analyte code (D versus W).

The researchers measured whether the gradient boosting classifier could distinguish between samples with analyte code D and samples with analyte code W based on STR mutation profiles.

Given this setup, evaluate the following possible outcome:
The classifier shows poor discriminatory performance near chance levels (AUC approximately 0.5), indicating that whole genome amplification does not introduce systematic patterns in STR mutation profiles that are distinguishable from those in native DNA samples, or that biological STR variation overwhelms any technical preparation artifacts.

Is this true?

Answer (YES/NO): NO